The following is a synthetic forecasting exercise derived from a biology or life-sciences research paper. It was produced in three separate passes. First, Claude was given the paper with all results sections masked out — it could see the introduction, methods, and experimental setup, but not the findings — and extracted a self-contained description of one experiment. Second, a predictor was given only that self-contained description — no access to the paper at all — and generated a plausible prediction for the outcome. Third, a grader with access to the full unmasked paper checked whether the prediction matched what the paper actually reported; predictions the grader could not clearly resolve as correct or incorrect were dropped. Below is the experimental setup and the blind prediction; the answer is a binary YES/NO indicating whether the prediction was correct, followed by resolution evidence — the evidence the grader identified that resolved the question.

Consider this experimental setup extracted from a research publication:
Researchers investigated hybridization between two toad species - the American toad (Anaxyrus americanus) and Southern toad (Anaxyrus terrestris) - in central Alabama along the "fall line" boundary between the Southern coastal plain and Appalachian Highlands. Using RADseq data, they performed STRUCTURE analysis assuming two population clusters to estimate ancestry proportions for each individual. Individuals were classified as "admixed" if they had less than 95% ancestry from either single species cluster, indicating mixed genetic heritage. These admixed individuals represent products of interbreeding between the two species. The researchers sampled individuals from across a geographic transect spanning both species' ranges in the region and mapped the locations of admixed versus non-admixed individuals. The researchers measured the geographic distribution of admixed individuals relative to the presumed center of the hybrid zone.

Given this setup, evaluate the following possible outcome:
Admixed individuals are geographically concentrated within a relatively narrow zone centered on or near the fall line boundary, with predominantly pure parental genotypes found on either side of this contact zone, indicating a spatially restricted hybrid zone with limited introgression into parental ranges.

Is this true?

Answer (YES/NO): NO